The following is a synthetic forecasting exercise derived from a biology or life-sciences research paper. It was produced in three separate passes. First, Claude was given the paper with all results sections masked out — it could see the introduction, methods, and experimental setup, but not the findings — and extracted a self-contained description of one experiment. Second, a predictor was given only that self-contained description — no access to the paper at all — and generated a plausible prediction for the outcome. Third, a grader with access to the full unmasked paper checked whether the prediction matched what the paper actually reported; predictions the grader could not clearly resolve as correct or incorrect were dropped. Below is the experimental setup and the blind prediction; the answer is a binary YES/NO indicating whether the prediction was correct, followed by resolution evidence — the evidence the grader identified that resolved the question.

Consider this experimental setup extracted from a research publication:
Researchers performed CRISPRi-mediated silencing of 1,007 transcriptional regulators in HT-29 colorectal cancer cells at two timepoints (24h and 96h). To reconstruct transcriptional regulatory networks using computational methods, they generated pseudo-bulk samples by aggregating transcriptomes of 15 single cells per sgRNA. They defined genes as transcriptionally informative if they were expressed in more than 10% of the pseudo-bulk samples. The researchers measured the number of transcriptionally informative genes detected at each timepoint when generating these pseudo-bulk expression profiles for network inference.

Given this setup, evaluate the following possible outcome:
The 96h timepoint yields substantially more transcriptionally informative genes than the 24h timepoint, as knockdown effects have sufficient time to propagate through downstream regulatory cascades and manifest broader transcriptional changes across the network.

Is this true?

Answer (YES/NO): YES